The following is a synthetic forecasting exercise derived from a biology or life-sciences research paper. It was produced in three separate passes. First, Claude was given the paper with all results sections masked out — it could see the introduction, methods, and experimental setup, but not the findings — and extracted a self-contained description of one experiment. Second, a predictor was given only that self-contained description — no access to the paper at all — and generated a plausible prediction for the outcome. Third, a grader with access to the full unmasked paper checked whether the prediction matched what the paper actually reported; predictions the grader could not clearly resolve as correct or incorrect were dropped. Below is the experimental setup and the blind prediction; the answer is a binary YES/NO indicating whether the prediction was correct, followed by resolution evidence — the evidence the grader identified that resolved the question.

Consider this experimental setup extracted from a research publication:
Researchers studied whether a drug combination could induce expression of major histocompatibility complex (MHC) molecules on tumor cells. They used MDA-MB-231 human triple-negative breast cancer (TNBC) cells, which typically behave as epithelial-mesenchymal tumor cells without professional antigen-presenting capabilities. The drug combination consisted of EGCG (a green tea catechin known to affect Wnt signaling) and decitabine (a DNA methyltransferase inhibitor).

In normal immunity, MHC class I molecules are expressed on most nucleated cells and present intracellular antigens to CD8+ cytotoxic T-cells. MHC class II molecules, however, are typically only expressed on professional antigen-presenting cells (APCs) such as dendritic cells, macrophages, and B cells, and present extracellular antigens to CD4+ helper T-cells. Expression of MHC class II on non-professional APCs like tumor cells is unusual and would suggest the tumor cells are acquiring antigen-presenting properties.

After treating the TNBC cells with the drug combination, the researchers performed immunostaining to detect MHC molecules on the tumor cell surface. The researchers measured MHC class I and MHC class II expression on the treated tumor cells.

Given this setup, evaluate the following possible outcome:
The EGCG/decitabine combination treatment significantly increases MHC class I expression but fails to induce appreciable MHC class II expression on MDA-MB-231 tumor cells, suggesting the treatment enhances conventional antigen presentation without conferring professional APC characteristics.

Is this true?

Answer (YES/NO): NO